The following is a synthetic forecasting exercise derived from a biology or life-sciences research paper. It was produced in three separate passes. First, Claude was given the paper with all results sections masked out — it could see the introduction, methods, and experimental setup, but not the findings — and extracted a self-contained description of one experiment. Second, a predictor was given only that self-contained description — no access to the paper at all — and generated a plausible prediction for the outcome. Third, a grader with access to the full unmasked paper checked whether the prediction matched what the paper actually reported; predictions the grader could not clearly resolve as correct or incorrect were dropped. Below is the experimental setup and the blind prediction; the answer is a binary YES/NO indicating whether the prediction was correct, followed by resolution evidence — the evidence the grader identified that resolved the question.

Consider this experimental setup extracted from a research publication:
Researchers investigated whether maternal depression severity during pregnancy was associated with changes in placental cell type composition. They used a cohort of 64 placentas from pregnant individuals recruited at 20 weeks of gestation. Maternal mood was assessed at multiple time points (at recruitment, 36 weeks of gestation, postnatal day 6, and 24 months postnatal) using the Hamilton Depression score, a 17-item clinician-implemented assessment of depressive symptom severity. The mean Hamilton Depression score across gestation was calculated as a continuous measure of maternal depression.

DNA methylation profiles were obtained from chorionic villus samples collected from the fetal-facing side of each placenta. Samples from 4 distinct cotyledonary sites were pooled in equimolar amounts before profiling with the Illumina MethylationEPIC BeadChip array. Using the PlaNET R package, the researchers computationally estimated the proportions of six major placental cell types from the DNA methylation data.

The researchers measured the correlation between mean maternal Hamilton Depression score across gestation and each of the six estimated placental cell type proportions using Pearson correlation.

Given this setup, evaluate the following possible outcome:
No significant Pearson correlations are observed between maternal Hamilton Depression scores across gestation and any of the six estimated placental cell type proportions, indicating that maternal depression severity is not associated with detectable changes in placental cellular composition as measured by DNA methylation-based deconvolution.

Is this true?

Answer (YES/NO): YES